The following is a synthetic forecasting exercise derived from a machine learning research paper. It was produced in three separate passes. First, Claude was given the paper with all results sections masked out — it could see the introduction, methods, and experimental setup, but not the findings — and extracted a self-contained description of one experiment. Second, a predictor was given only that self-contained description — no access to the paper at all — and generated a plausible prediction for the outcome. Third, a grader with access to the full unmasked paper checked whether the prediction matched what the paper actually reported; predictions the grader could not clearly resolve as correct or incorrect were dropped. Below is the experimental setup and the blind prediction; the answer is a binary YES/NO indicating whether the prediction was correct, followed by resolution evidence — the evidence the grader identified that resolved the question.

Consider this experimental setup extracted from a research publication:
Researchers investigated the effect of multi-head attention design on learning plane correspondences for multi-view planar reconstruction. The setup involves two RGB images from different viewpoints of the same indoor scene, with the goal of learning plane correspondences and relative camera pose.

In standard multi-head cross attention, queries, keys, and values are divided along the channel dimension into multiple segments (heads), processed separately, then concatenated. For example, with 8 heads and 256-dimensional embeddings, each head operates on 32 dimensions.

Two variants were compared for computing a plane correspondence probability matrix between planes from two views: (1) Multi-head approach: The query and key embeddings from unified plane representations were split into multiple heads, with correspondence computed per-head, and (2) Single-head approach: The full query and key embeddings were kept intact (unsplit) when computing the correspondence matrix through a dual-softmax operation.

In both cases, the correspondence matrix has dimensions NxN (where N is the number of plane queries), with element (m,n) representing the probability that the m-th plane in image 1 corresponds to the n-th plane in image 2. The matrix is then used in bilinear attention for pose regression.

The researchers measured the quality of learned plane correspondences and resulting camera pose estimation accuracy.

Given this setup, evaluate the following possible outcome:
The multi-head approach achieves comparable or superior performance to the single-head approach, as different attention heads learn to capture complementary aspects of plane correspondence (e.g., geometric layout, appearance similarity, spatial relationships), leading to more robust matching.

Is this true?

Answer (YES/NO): NO